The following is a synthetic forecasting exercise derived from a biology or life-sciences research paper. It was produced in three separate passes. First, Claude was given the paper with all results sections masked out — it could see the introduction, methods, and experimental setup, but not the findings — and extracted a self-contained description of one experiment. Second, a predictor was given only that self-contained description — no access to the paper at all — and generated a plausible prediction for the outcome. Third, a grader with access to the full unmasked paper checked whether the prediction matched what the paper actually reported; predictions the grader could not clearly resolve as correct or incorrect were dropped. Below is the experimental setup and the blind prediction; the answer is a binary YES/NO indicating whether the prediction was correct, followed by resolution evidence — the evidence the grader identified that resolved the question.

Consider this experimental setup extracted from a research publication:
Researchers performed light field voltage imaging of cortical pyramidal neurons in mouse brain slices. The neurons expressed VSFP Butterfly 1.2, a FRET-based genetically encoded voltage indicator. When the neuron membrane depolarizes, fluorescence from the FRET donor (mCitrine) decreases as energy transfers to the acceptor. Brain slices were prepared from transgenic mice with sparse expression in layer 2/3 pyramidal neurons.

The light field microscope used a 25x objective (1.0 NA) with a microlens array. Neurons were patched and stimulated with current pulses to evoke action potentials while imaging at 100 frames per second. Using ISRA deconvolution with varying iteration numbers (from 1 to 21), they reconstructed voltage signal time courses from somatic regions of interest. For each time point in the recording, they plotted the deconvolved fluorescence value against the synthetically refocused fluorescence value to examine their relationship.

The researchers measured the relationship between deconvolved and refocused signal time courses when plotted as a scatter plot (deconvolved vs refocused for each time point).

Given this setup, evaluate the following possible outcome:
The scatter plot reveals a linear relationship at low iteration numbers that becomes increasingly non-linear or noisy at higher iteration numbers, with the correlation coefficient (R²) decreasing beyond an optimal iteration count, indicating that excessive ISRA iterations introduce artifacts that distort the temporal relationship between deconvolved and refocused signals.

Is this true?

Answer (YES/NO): NO